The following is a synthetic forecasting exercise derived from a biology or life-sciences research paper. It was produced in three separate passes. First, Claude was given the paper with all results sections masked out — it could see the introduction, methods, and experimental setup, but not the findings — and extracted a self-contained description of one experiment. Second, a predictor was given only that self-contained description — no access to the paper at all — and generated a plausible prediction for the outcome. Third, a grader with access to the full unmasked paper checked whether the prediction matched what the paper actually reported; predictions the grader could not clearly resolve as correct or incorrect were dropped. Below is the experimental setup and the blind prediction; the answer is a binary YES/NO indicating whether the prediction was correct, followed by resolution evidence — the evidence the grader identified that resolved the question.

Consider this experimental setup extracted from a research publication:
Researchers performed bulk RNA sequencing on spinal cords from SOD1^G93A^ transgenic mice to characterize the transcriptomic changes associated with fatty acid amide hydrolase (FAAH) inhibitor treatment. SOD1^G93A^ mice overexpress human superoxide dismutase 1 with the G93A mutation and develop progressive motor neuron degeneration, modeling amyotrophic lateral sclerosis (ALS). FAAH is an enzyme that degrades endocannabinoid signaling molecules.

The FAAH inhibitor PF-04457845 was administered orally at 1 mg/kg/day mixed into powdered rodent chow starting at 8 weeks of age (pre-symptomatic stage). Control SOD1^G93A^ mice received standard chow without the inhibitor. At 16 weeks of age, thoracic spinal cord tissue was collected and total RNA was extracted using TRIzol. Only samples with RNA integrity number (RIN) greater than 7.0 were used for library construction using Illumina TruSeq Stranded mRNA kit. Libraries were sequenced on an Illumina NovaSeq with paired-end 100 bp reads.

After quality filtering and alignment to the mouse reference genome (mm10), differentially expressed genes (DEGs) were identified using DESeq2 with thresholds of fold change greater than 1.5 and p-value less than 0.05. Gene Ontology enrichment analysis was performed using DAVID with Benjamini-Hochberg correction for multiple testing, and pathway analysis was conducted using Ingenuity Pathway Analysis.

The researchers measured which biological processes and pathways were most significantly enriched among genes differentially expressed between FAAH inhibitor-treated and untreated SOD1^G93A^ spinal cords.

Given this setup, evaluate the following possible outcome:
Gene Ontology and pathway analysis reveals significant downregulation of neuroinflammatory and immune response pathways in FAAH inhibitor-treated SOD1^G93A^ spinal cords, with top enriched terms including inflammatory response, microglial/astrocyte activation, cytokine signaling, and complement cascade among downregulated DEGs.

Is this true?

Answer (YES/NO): NO